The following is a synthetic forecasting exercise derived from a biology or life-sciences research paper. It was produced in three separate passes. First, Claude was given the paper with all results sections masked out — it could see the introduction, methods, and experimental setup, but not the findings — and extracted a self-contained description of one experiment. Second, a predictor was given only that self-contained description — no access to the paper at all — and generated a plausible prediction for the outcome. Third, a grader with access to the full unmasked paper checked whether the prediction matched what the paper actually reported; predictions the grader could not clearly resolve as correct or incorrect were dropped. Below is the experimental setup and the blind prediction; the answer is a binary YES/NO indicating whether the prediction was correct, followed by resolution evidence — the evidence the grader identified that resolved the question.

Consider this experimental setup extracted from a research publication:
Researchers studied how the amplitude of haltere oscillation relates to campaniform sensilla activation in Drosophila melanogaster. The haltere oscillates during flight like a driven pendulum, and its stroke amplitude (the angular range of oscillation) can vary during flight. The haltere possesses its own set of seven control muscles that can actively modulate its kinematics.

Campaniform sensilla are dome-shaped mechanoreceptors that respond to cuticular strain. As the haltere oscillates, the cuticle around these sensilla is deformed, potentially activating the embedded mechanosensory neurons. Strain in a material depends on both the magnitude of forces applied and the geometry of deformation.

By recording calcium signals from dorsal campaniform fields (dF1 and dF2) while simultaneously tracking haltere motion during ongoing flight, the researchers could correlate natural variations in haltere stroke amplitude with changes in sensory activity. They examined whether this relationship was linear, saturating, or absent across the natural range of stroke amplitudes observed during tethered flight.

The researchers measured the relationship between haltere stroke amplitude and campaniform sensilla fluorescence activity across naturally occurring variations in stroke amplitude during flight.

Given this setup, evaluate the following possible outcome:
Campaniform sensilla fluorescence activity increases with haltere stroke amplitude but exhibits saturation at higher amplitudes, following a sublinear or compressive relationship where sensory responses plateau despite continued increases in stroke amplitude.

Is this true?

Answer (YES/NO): NO